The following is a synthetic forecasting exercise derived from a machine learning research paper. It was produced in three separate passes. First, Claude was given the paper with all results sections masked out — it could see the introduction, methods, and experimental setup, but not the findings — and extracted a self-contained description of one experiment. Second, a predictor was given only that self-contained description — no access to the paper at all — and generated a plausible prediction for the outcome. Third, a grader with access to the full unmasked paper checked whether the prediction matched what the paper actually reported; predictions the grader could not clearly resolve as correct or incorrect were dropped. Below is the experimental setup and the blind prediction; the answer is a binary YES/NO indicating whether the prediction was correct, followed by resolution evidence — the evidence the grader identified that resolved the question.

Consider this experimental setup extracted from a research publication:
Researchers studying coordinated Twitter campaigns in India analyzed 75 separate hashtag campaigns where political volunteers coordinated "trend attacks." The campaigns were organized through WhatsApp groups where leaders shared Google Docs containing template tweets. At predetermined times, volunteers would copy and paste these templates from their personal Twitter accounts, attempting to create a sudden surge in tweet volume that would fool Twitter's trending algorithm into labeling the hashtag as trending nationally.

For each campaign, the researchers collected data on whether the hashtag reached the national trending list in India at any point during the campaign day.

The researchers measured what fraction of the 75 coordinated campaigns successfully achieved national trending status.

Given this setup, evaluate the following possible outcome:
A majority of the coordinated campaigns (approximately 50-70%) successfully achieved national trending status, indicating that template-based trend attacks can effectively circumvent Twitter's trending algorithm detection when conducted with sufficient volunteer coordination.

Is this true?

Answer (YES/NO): NO